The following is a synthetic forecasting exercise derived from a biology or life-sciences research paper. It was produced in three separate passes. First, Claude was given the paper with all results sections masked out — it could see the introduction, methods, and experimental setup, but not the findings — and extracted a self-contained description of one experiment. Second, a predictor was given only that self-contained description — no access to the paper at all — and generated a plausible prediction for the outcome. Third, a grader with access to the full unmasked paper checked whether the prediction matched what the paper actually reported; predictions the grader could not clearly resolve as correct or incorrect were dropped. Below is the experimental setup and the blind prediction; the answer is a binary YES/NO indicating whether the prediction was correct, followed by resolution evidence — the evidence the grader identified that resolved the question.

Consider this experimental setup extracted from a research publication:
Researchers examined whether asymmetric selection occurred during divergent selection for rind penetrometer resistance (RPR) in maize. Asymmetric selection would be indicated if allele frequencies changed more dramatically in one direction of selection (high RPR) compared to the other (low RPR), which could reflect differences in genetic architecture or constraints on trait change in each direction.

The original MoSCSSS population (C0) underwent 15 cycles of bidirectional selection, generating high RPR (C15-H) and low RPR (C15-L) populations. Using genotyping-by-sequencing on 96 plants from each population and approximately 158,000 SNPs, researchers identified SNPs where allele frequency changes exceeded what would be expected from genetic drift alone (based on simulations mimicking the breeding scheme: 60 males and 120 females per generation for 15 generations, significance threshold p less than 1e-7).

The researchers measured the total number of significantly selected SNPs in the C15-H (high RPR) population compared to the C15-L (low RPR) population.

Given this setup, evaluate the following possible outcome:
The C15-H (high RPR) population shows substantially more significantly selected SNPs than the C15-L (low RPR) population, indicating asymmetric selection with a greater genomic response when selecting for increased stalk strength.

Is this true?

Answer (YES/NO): NO